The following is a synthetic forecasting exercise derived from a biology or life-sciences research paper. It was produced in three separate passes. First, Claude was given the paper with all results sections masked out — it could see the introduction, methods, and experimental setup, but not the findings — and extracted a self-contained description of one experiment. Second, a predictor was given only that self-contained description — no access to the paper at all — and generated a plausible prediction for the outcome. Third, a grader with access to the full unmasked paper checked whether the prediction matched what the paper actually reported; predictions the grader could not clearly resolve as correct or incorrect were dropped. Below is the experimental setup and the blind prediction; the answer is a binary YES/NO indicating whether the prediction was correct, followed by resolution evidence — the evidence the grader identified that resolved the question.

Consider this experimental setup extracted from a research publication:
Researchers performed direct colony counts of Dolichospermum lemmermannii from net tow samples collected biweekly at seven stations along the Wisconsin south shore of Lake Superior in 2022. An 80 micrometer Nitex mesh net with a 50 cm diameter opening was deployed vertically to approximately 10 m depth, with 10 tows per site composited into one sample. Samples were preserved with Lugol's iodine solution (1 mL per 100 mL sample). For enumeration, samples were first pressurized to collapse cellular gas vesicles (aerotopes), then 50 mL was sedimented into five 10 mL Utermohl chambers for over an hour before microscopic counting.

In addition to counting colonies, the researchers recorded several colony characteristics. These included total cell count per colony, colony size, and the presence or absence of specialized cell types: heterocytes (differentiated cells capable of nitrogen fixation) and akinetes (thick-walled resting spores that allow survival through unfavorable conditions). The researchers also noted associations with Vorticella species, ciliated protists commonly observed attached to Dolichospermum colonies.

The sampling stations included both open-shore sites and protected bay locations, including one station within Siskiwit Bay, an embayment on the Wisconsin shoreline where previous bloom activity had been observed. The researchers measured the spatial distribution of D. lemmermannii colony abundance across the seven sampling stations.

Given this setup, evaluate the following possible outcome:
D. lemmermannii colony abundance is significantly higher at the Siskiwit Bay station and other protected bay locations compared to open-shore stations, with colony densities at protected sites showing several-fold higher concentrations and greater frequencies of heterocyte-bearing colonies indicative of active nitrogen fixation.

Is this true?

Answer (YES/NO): NO